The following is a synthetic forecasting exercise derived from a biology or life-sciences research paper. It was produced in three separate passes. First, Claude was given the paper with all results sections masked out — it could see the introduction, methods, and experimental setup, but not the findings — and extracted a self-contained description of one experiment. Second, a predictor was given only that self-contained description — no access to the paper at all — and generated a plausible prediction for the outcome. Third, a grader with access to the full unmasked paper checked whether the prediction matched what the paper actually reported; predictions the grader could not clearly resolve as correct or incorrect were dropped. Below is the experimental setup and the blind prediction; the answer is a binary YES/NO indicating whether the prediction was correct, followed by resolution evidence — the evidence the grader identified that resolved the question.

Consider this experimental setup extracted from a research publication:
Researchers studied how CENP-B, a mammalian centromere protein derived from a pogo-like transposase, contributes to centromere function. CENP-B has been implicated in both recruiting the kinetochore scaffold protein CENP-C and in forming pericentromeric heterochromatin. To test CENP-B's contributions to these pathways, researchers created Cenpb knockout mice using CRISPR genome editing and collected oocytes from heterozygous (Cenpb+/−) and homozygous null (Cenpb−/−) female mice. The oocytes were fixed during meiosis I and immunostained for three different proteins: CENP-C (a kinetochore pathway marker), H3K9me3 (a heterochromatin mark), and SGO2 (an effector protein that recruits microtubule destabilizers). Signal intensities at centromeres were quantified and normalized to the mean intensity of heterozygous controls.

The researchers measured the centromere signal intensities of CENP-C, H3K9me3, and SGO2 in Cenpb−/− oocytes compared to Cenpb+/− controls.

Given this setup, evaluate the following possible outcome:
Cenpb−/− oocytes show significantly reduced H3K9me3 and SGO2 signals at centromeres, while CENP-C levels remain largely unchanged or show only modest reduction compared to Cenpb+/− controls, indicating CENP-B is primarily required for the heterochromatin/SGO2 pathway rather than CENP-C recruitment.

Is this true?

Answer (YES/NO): NO